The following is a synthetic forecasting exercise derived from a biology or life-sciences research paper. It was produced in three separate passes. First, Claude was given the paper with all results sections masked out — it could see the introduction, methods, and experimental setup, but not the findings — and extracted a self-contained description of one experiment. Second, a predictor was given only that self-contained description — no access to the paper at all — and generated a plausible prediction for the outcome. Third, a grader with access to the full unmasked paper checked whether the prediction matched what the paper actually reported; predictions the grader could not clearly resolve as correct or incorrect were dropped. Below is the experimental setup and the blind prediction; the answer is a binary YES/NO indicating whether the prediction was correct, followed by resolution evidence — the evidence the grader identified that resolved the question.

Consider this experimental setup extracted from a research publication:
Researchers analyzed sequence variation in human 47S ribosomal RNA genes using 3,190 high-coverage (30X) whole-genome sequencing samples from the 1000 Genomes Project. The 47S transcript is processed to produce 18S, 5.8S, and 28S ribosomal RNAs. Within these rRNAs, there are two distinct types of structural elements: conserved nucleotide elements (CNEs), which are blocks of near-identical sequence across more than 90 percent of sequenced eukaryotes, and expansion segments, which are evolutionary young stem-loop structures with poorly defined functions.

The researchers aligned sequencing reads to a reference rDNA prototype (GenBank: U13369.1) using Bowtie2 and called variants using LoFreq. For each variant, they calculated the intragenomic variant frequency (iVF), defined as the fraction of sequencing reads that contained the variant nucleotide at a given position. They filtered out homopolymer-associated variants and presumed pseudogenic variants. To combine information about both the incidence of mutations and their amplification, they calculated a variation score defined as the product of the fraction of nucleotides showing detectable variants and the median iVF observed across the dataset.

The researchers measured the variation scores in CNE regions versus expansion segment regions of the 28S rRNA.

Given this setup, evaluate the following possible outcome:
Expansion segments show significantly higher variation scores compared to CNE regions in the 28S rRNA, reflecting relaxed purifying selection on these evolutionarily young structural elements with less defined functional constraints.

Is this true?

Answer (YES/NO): YES